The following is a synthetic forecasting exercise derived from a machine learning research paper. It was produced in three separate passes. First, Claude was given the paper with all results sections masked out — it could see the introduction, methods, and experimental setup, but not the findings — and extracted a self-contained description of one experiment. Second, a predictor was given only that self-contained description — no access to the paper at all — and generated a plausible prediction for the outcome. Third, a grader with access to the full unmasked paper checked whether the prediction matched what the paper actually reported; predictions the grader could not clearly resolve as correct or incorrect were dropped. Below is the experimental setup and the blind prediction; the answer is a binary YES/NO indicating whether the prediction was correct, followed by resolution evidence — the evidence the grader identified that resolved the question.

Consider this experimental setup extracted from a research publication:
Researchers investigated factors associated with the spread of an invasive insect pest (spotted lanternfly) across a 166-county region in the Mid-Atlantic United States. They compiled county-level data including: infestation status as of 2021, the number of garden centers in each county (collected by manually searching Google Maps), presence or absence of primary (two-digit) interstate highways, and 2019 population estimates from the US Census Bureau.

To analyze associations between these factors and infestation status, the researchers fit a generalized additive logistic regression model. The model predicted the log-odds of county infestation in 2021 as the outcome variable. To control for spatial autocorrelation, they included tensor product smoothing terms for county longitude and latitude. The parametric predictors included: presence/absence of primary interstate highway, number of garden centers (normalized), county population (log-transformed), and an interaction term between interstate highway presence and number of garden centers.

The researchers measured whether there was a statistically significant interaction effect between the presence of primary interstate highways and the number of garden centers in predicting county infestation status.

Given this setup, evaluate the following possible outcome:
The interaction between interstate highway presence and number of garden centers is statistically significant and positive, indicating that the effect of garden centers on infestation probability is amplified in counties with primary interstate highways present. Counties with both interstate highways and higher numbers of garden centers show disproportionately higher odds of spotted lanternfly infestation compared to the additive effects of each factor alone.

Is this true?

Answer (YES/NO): YES